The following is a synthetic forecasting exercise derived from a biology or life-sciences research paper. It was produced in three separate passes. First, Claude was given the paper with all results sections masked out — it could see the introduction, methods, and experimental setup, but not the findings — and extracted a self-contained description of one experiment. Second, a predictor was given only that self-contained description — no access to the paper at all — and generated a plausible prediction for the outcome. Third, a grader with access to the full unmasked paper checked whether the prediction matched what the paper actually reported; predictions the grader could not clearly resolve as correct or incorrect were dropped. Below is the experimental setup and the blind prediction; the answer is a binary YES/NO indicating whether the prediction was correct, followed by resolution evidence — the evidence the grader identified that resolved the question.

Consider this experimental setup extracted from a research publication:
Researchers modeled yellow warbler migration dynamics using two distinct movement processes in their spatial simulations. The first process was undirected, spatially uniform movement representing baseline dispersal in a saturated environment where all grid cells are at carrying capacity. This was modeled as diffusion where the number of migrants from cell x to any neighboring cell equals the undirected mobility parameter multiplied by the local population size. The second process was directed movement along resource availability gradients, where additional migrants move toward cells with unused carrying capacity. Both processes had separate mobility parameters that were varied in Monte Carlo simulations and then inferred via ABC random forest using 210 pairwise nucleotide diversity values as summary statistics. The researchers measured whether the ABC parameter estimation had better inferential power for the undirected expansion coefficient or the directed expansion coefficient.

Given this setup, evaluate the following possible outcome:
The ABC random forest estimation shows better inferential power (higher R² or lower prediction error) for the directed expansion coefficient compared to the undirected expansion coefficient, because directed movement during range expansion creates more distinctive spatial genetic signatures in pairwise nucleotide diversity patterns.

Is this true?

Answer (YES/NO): NO